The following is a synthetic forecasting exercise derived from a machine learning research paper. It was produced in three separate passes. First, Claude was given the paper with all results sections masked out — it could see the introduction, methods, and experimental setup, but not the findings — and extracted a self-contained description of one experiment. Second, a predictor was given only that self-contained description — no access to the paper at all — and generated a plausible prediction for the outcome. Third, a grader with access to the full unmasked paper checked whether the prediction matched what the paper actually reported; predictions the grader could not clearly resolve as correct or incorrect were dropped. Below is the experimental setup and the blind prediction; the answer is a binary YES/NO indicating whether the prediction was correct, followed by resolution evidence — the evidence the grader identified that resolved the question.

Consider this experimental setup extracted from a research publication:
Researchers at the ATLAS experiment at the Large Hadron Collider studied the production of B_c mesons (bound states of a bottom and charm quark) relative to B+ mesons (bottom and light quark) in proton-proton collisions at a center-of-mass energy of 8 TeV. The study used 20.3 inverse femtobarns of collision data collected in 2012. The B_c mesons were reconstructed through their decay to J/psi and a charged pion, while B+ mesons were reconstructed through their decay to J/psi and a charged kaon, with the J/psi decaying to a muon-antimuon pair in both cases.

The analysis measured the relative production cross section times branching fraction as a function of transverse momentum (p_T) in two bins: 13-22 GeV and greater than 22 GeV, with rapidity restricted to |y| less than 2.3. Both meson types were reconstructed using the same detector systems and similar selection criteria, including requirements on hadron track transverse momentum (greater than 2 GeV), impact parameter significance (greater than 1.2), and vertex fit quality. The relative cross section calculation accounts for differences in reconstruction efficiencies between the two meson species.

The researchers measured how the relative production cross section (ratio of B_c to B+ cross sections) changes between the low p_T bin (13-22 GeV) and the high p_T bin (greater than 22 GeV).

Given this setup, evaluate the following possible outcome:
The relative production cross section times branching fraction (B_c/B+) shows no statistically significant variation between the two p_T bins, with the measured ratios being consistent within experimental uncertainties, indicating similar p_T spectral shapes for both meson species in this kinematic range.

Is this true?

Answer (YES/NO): NO